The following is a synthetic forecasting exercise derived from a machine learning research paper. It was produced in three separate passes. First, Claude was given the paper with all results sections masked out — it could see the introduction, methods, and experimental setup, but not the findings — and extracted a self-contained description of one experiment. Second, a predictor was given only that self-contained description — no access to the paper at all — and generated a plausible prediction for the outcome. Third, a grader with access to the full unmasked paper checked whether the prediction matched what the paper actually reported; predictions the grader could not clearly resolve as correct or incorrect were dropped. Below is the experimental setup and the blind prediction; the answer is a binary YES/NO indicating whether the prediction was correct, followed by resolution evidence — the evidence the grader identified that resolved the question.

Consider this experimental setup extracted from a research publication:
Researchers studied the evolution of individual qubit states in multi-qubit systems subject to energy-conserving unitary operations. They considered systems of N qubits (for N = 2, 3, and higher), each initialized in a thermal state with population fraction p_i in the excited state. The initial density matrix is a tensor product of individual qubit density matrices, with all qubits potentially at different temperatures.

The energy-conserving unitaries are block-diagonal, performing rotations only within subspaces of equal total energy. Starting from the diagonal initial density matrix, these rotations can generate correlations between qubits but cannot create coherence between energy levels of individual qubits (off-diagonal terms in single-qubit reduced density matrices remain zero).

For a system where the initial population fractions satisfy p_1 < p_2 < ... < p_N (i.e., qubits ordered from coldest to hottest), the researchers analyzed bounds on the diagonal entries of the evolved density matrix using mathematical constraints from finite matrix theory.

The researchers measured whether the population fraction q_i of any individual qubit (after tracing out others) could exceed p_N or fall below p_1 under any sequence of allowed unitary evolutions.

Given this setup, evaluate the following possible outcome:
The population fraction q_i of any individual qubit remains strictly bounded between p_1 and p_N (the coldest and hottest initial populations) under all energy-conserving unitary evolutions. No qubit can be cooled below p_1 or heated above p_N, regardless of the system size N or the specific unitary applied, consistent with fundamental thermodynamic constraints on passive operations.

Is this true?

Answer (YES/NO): YES